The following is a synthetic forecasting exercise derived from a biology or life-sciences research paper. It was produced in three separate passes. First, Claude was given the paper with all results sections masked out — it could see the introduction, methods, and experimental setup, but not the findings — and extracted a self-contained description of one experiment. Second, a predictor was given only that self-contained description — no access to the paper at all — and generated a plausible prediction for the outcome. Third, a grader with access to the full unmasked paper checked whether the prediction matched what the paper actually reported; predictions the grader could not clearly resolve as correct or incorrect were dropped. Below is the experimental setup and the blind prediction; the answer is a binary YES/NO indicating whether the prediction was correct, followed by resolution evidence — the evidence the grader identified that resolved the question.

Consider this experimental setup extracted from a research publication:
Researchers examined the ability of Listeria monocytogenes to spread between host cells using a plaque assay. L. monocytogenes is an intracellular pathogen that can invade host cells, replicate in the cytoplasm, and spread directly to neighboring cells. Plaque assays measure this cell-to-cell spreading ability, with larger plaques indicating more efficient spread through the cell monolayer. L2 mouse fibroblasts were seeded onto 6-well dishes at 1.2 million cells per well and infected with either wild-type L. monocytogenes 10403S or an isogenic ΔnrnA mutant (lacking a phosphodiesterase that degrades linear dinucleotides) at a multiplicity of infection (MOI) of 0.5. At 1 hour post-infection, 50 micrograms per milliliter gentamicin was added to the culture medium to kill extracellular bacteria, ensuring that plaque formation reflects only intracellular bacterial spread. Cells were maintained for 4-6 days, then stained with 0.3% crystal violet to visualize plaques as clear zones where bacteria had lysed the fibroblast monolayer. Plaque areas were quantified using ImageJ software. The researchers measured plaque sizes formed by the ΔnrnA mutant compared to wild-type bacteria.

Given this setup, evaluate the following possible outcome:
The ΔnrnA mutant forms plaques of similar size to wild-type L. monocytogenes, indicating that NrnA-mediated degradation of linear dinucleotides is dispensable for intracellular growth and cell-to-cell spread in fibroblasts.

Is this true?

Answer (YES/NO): NO